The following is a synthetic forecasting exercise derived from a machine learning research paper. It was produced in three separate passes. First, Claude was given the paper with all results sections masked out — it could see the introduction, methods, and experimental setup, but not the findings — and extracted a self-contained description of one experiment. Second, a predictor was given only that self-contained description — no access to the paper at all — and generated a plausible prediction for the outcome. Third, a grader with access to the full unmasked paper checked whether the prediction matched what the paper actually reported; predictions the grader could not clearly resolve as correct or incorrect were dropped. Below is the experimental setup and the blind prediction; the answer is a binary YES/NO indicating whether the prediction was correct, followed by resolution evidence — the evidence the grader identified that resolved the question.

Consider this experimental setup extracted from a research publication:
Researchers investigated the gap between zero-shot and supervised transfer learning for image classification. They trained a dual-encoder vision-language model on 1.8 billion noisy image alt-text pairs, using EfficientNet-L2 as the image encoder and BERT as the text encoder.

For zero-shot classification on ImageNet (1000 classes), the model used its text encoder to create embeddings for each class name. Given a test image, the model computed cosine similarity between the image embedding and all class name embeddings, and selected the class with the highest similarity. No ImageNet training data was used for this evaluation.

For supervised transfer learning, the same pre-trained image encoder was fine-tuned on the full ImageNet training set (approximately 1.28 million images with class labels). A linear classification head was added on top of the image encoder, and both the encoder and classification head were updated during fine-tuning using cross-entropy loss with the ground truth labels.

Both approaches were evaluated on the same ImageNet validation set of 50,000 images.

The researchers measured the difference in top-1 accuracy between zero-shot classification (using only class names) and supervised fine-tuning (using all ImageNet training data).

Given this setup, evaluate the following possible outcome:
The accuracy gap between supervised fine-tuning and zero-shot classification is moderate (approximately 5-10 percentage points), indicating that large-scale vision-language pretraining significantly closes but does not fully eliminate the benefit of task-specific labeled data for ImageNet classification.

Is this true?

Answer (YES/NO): NO